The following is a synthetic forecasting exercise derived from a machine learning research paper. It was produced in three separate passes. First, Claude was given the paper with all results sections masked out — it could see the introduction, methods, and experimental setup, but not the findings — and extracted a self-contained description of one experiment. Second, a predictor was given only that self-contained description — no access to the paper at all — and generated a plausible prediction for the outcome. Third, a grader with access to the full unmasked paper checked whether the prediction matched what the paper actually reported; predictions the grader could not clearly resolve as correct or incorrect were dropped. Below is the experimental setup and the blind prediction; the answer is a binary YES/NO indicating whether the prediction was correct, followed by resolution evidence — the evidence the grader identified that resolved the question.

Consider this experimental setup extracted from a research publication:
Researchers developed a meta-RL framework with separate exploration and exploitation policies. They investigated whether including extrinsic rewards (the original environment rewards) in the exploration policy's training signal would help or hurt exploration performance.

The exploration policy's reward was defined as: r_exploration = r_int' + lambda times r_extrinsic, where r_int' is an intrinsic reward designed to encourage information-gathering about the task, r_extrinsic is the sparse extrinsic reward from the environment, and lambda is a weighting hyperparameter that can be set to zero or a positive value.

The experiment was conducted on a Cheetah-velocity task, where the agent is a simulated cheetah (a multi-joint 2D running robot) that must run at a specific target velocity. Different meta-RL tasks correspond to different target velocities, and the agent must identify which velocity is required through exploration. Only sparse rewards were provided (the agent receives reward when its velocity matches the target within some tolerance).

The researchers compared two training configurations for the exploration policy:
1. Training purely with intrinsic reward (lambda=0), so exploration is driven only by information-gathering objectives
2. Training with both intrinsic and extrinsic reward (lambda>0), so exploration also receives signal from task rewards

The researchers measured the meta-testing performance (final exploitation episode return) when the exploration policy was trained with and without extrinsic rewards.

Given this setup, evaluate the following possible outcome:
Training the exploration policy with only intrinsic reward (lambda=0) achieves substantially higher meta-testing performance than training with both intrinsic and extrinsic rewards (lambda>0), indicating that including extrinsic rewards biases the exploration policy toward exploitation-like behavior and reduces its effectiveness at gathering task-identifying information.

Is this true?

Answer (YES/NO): NO